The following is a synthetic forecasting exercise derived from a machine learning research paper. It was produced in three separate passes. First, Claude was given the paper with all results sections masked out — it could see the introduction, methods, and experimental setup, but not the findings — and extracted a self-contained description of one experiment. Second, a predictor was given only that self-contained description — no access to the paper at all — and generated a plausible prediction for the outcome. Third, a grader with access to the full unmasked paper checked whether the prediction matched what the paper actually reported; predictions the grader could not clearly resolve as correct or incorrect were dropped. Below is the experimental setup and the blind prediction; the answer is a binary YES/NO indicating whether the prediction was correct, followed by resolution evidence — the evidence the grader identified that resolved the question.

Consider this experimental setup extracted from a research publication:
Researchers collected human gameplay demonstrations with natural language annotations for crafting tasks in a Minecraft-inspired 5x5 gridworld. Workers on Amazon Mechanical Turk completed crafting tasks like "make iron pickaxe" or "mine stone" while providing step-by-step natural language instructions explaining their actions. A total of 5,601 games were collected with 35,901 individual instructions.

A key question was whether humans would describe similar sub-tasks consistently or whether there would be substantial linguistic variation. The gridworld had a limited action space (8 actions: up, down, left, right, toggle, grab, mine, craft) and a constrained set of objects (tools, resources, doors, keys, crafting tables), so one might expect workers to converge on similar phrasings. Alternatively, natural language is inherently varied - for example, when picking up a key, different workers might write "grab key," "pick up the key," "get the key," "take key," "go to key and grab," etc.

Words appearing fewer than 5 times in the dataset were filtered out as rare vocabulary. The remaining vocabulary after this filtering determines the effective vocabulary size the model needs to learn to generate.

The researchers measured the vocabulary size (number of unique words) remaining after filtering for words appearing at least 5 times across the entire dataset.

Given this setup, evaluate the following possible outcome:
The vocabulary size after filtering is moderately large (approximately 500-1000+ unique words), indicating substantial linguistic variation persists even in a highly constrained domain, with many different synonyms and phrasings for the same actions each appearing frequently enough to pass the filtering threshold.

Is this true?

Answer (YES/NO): NO